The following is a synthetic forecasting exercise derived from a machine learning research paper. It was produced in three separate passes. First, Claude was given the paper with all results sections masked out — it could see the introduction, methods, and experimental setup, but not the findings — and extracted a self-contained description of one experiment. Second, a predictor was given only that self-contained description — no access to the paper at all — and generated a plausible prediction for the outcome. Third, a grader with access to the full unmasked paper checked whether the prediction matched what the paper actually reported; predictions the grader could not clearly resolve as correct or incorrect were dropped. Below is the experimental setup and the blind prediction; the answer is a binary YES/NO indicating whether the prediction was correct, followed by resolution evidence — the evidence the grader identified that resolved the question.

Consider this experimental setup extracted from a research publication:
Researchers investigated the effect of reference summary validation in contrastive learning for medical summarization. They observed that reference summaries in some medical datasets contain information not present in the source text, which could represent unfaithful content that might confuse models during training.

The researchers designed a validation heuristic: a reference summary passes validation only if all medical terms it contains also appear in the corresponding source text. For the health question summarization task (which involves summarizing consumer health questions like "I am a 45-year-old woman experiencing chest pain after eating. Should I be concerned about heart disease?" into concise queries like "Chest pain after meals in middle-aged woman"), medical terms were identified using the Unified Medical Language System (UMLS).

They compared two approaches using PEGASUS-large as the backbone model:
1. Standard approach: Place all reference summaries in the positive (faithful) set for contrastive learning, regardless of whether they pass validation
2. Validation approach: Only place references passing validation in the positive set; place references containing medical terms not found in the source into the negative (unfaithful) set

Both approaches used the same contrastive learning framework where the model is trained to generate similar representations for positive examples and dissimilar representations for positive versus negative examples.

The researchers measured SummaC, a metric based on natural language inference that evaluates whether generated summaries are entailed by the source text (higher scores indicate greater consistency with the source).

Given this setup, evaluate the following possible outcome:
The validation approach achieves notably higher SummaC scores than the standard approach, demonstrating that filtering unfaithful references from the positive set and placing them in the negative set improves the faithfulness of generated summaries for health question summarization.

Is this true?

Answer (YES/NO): YES